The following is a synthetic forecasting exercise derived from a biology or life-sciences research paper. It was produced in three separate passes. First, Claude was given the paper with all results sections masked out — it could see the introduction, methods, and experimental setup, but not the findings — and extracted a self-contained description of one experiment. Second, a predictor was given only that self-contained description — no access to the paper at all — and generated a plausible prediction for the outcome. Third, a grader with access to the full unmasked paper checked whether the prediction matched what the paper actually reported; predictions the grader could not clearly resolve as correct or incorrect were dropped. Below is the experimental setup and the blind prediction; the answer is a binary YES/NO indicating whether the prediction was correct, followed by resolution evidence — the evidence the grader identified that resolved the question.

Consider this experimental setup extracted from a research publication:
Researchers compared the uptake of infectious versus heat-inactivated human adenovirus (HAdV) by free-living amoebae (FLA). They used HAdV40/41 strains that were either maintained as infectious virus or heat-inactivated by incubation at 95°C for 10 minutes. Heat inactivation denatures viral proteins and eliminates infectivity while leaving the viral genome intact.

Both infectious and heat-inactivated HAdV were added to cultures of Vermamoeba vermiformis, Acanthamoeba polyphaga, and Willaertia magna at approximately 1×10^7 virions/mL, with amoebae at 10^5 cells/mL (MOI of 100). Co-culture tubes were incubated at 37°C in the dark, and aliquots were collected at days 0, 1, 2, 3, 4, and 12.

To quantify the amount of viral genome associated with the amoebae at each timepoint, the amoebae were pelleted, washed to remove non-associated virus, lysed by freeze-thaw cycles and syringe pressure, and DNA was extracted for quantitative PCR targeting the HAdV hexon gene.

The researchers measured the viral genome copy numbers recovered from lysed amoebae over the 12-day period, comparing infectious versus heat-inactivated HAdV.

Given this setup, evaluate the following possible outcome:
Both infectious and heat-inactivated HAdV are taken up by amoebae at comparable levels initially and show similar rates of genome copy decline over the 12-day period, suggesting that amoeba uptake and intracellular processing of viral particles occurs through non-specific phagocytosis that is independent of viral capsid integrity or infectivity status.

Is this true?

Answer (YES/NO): NO